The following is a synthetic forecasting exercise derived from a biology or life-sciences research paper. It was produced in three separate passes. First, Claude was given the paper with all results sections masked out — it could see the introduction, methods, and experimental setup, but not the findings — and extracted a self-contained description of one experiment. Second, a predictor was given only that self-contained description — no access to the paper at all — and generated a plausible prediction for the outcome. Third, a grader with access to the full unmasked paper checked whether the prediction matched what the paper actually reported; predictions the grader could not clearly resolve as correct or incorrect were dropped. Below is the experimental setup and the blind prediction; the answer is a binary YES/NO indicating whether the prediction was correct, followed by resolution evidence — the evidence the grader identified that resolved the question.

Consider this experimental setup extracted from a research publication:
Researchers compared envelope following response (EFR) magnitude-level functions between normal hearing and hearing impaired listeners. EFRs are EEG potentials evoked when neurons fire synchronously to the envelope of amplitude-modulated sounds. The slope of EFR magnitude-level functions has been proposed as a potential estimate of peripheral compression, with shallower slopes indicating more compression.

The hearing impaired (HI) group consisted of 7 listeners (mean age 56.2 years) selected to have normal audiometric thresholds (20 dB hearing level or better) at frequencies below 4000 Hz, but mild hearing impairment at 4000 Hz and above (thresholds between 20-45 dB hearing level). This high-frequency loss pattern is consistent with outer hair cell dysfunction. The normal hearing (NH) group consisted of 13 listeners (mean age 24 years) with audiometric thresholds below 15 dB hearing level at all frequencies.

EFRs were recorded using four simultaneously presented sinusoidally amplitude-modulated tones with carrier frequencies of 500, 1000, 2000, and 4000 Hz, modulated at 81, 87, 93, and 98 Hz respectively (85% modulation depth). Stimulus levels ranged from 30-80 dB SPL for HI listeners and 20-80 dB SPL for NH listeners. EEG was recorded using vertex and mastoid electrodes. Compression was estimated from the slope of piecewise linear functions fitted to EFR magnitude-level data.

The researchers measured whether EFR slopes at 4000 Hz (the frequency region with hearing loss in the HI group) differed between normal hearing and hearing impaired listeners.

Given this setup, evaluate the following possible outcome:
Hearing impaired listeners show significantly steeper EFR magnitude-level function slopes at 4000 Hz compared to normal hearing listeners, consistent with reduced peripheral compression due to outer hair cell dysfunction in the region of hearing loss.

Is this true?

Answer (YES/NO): YES